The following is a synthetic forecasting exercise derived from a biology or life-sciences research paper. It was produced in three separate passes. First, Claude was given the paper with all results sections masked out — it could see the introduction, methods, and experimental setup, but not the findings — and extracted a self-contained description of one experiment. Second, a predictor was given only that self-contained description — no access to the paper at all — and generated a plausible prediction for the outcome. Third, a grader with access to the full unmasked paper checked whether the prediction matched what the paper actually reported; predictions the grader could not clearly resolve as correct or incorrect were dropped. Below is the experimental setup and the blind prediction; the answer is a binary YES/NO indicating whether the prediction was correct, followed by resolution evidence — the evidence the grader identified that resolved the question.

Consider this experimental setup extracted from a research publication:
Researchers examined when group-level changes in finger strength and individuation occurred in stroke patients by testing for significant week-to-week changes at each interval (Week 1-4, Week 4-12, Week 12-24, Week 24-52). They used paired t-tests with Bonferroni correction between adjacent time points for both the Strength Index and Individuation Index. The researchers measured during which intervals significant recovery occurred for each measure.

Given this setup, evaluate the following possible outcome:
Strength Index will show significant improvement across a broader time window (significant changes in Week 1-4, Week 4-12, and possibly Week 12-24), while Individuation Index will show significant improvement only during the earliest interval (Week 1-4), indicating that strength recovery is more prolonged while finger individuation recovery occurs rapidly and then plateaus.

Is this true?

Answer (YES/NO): NO